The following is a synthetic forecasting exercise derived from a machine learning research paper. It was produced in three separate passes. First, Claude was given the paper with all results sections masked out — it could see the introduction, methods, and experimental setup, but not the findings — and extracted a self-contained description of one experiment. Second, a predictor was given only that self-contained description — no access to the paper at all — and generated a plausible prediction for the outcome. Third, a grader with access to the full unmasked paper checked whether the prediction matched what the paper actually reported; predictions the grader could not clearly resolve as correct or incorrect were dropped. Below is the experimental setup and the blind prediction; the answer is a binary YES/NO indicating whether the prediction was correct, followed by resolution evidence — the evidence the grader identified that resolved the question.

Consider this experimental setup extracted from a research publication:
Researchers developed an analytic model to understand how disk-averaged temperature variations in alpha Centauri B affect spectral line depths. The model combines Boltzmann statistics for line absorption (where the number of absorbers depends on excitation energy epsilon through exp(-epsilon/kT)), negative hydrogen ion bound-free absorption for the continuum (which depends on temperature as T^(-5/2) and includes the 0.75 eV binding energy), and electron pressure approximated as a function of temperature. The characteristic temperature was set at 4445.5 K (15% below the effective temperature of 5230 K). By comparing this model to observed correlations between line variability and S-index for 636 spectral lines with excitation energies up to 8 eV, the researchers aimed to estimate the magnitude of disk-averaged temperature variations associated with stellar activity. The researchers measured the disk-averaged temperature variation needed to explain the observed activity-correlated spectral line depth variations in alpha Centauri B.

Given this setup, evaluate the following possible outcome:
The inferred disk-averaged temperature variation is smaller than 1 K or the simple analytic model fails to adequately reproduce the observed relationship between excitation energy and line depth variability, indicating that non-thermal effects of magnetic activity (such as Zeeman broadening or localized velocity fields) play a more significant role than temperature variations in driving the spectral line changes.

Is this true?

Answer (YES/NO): NO